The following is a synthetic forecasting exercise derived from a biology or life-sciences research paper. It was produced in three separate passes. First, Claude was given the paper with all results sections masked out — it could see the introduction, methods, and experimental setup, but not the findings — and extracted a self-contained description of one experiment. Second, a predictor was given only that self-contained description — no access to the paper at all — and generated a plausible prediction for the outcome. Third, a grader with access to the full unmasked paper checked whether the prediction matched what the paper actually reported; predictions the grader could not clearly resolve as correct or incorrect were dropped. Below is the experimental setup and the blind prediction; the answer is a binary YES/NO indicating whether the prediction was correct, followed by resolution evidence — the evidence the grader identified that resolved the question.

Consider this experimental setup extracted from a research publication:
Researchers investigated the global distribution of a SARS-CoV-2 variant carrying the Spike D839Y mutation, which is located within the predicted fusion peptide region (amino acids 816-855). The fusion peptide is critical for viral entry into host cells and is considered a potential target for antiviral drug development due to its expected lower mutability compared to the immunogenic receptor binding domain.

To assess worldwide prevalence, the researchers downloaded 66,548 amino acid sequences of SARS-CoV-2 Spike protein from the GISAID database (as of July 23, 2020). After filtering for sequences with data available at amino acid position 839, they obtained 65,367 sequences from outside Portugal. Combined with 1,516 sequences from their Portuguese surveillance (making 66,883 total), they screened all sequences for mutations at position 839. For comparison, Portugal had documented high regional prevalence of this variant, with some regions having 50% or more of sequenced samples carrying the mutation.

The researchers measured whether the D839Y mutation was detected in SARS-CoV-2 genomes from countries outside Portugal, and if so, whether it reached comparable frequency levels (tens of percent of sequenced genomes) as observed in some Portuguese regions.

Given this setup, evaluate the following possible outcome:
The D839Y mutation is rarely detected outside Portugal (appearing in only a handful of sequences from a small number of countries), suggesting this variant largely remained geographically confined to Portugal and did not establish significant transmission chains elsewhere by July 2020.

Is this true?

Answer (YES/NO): NO